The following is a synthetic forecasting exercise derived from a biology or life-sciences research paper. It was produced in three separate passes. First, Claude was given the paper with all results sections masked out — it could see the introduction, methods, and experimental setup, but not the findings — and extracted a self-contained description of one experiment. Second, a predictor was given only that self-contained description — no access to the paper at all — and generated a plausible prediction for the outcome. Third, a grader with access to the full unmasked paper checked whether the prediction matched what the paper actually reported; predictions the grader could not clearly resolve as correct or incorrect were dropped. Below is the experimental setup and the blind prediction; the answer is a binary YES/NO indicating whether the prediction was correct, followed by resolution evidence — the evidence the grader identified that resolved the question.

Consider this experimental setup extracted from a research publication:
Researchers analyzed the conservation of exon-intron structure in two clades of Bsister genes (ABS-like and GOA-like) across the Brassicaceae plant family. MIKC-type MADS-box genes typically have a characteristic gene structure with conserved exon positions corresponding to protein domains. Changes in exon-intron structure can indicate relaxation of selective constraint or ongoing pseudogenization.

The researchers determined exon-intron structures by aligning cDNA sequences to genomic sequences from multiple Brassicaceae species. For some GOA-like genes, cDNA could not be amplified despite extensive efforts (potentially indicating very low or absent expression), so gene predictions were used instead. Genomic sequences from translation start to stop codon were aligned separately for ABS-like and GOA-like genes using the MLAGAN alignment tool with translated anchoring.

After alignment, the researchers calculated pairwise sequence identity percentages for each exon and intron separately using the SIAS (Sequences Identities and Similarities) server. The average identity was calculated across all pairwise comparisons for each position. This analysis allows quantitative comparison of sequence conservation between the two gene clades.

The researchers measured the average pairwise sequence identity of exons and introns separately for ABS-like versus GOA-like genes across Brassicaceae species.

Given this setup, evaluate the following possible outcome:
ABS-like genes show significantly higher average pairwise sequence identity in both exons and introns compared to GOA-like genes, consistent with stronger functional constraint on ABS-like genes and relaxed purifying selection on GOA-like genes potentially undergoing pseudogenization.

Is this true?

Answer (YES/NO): YES